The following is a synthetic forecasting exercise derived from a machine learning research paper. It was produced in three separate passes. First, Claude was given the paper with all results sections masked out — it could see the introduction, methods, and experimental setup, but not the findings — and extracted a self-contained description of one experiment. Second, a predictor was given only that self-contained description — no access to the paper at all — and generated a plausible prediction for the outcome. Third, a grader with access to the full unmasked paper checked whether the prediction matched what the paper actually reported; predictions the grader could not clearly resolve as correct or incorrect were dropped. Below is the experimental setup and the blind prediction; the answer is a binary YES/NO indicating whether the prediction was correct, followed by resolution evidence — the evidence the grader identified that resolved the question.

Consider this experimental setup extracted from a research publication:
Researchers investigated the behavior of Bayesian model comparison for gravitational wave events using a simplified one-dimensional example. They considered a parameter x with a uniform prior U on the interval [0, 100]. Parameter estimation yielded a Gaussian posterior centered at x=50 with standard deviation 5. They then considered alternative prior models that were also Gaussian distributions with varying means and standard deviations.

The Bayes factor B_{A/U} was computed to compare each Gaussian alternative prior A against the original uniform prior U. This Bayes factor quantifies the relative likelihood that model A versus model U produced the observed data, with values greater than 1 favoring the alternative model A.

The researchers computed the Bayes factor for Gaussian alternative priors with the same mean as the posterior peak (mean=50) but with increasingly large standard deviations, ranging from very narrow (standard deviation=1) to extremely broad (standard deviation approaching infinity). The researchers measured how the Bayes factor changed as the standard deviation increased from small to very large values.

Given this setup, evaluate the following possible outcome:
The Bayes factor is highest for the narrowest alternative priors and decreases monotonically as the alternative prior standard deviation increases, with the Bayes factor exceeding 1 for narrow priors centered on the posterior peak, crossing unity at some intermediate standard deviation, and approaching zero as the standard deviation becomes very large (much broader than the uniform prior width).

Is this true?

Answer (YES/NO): YES